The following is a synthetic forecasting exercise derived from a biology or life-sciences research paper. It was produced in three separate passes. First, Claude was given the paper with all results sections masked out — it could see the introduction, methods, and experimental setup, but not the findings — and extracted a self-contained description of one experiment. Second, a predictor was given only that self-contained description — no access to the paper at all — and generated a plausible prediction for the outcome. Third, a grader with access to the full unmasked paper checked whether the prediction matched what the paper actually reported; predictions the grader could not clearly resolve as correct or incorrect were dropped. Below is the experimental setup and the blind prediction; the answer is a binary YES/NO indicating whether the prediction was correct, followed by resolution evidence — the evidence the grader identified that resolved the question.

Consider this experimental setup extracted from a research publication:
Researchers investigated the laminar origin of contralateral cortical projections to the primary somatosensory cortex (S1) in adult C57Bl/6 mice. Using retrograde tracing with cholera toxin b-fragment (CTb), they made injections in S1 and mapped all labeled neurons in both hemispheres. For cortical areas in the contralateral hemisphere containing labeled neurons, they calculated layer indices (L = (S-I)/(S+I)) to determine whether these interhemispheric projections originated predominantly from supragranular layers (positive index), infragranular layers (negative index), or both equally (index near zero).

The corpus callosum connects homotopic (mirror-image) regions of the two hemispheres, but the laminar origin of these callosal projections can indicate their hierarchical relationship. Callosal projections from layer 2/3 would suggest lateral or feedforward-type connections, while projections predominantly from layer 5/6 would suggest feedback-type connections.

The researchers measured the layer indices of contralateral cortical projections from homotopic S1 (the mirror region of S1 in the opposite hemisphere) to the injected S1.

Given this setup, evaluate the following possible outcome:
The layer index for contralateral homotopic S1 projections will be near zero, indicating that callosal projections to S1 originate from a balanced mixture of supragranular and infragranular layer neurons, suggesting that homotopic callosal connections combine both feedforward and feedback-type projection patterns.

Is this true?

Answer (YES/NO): NO